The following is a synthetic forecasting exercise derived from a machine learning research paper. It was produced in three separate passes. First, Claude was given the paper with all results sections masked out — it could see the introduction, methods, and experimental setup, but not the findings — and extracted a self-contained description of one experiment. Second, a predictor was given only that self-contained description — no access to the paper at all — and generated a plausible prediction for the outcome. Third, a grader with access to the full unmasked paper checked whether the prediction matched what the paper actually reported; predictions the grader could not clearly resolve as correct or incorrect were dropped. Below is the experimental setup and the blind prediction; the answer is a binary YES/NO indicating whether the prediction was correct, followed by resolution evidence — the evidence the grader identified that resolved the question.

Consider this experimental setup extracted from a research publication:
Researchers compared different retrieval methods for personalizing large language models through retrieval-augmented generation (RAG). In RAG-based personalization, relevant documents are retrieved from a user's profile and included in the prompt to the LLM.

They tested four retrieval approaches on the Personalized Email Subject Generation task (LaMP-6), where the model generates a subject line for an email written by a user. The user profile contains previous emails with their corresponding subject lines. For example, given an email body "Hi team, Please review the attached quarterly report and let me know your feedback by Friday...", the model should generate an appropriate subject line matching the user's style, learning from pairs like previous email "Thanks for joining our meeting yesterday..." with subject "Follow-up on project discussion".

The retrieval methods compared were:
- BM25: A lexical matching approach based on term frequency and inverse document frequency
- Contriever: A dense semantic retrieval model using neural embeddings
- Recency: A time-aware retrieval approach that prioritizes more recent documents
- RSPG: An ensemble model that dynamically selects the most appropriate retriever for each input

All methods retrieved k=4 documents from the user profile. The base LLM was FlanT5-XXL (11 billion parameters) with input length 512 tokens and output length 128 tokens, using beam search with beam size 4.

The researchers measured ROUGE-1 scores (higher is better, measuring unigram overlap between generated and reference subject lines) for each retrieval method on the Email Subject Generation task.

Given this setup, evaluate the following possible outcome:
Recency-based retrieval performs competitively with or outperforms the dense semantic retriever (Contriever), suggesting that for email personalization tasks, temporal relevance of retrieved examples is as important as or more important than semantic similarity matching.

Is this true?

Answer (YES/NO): YES